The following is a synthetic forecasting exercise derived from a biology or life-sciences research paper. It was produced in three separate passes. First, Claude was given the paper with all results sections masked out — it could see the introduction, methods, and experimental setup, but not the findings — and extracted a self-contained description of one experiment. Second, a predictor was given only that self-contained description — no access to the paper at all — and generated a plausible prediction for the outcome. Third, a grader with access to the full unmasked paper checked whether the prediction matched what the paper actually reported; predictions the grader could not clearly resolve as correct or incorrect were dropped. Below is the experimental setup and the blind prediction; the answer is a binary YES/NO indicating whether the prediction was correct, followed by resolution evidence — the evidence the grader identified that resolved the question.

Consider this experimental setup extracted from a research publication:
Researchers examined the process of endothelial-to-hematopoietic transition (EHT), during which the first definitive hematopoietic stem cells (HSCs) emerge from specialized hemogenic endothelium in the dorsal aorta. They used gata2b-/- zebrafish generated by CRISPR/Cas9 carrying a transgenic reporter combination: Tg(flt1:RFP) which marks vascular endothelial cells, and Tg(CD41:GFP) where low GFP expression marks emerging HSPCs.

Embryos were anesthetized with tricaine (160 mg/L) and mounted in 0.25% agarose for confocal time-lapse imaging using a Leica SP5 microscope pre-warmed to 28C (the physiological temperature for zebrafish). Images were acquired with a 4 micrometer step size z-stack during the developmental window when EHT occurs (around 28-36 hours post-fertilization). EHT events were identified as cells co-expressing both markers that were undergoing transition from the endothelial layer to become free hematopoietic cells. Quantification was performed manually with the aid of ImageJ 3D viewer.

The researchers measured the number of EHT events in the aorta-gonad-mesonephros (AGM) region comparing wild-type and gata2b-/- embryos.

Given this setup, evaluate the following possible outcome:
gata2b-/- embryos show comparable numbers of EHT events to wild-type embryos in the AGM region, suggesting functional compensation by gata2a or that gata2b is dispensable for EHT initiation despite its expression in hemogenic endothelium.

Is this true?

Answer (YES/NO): YES